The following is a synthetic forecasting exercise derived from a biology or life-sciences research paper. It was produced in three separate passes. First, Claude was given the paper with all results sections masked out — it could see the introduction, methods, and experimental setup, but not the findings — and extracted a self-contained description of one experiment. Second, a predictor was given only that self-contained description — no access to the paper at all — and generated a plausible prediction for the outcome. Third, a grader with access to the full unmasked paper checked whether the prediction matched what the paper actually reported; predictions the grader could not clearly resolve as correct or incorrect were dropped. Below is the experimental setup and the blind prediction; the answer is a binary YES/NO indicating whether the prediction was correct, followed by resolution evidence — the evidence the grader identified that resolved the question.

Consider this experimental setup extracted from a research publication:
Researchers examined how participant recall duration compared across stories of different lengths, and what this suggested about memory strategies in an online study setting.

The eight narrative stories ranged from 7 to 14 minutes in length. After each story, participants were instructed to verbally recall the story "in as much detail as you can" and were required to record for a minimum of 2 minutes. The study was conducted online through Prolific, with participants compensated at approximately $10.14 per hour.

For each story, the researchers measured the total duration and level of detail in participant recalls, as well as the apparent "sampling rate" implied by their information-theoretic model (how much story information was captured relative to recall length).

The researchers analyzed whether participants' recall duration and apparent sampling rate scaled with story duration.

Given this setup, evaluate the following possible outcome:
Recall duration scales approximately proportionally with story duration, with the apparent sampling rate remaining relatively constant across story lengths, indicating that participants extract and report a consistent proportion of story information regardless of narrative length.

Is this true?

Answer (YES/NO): NO